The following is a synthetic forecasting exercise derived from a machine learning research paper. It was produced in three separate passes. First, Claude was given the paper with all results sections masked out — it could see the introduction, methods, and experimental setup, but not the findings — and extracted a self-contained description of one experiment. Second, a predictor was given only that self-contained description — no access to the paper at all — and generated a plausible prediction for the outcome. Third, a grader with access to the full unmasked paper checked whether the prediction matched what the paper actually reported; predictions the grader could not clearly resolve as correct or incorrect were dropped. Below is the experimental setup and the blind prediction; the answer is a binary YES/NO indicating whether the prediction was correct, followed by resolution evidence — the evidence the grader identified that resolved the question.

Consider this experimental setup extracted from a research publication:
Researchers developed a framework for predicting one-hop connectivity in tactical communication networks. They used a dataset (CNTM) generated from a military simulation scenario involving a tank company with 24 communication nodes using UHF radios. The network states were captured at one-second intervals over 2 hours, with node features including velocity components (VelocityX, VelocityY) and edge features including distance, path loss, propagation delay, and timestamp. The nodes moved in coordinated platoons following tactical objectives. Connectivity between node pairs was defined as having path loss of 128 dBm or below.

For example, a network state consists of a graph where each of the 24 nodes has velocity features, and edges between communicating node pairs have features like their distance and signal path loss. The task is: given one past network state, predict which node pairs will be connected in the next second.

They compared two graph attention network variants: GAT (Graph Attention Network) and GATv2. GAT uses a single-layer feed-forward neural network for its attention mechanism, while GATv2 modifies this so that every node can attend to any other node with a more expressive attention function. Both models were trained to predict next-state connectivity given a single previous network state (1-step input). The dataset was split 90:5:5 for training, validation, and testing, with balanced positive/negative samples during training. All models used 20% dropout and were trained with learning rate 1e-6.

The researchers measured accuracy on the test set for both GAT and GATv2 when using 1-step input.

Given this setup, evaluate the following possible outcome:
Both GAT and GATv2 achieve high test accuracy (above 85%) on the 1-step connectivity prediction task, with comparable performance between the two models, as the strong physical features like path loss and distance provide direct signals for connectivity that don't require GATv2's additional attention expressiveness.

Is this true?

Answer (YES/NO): NO